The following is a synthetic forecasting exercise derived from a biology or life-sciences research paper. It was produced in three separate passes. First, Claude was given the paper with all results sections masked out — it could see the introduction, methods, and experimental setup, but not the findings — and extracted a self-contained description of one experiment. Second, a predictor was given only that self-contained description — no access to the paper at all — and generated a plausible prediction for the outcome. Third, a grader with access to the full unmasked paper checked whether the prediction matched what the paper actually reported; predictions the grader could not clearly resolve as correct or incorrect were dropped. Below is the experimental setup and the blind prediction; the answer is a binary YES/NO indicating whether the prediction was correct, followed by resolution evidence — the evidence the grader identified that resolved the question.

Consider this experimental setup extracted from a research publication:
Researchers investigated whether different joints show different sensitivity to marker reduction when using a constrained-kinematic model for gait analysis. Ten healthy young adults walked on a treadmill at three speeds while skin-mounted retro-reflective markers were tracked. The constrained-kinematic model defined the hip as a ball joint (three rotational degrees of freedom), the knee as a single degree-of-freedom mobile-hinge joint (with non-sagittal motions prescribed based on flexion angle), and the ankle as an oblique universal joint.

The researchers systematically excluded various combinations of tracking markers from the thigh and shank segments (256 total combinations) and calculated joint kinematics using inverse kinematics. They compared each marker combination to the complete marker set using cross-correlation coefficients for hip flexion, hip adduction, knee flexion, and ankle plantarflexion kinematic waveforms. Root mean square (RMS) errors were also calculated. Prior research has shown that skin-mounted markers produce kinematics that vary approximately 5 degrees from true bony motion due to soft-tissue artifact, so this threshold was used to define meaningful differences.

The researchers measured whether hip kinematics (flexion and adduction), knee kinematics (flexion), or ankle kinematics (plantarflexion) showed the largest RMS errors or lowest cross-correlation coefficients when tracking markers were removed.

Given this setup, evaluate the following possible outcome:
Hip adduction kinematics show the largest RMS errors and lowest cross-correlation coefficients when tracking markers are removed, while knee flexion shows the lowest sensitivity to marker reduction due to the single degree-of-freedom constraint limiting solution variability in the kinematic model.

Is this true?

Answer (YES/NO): NO